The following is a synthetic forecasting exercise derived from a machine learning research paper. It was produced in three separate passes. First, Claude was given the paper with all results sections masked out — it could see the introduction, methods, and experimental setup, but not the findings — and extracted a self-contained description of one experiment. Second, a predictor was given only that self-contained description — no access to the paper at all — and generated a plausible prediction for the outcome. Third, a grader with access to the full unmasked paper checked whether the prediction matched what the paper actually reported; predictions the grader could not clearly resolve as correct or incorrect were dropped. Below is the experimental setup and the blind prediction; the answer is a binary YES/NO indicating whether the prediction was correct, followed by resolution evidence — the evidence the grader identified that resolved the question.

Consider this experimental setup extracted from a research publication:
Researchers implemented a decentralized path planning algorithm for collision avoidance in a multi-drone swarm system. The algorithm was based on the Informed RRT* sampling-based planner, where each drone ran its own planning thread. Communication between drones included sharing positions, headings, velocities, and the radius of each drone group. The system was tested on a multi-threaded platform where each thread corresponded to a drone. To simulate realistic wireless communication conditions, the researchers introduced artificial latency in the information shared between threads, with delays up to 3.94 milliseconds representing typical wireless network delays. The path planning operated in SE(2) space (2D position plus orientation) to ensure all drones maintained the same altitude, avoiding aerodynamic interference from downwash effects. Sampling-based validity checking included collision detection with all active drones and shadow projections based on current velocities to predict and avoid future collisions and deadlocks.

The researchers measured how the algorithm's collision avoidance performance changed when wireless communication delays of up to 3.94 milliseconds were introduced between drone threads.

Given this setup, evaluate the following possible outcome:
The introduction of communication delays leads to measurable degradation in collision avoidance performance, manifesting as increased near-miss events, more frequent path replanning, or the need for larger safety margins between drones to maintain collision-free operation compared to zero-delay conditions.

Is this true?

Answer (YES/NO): NO